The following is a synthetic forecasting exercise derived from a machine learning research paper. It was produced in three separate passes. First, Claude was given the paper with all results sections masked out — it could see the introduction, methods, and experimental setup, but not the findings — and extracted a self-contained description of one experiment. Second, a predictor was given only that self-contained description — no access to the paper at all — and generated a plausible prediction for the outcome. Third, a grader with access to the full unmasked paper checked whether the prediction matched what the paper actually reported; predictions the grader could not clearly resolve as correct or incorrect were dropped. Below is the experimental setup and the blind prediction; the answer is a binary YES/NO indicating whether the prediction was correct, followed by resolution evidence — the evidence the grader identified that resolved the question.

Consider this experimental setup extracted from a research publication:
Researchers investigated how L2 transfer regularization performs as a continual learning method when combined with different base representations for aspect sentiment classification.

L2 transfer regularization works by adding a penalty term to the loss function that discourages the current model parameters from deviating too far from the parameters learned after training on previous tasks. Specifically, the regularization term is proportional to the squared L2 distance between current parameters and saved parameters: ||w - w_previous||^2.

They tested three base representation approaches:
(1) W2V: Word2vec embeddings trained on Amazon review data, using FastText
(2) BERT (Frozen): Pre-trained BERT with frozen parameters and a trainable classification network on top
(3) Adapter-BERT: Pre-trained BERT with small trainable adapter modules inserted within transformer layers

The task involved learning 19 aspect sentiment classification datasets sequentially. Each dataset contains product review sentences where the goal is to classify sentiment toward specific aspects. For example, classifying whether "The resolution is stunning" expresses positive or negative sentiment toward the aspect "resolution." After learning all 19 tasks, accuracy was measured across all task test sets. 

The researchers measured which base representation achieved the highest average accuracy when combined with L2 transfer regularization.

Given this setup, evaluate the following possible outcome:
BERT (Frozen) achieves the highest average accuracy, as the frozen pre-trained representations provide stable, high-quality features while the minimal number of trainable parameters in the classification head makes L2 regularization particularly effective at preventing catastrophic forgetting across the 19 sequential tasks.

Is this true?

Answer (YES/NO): NO